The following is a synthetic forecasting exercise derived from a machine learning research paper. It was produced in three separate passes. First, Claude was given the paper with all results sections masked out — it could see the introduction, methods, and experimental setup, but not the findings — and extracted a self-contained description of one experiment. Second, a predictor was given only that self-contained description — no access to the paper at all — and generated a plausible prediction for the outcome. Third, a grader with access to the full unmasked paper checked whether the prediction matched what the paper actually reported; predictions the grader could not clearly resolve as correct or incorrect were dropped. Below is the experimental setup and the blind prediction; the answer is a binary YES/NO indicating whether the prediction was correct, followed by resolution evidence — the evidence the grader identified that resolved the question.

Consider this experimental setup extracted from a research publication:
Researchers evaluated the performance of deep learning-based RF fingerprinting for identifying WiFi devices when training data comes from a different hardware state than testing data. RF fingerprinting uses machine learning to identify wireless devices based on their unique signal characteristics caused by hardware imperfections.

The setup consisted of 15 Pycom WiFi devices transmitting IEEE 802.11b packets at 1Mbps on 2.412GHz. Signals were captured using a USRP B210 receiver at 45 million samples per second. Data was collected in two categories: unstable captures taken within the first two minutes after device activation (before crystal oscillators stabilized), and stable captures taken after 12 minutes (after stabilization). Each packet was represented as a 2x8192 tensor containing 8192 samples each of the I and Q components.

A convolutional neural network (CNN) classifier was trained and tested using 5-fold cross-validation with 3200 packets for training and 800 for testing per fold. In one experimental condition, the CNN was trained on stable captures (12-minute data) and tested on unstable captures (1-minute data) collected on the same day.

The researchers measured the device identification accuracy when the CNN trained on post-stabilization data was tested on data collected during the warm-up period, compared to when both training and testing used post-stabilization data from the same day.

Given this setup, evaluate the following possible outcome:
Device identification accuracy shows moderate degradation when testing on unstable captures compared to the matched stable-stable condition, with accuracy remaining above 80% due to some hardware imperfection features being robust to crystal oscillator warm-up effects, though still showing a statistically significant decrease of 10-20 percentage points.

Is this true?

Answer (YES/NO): NO